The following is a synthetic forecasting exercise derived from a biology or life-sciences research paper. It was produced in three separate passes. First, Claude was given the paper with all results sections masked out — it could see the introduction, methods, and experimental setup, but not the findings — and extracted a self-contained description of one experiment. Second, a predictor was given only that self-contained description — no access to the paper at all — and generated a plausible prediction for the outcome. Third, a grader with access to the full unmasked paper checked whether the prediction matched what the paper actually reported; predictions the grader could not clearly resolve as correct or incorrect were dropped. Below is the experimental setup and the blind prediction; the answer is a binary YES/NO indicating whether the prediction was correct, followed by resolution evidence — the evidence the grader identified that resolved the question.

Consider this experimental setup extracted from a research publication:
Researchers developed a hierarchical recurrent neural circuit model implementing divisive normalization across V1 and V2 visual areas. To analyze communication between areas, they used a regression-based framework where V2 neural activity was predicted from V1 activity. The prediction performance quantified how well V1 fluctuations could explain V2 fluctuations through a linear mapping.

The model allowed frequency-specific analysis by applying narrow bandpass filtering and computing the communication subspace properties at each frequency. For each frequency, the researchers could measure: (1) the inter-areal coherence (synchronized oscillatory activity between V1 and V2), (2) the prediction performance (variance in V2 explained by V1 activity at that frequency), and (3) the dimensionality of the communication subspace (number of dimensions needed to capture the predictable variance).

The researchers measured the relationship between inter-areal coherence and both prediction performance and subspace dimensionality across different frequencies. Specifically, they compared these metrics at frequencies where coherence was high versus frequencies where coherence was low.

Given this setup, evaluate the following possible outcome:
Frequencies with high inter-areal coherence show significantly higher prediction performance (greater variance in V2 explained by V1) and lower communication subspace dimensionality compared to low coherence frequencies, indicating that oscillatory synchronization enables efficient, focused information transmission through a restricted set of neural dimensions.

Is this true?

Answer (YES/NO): YES